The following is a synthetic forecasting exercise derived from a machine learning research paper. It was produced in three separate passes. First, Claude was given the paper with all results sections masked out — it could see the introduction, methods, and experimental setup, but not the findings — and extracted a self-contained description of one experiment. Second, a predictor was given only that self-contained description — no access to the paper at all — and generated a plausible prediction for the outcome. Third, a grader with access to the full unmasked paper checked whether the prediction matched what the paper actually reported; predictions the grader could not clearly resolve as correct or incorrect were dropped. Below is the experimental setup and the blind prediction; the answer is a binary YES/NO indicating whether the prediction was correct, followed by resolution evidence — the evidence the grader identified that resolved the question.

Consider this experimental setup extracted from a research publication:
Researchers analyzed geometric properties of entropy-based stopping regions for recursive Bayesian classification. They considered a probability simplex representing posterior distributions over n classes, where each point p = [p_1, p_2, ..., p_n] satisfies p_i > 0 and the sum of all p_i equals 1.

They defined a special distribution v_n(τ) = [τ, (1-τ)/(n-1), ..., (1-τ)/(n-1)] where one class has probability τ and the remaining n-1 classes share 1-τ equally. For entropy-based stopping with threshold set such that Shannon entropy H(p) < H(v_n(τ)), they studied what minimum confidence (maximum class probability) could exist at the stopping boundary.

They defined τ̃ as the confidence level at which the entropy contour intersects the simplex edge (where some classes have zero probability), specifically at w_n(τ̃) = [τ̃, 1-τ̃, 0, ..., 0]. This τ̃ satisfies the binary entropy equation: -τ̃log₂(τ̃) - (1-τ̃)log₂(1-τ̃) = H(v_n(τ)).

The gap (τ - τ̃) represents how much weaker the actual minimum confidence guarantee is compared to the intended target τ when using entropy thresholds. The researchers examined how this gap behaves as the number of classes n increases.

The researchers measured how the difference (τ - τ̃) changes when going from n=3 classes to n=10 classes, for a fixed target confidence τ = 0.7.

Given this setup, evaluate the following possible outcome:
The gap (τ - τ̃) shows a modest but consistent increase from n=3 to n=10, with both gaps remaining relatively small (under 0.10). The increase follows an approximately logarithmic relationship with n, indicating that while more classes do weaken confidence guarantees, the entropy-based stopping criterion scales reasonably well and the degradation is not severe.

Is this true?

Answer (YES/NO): NO